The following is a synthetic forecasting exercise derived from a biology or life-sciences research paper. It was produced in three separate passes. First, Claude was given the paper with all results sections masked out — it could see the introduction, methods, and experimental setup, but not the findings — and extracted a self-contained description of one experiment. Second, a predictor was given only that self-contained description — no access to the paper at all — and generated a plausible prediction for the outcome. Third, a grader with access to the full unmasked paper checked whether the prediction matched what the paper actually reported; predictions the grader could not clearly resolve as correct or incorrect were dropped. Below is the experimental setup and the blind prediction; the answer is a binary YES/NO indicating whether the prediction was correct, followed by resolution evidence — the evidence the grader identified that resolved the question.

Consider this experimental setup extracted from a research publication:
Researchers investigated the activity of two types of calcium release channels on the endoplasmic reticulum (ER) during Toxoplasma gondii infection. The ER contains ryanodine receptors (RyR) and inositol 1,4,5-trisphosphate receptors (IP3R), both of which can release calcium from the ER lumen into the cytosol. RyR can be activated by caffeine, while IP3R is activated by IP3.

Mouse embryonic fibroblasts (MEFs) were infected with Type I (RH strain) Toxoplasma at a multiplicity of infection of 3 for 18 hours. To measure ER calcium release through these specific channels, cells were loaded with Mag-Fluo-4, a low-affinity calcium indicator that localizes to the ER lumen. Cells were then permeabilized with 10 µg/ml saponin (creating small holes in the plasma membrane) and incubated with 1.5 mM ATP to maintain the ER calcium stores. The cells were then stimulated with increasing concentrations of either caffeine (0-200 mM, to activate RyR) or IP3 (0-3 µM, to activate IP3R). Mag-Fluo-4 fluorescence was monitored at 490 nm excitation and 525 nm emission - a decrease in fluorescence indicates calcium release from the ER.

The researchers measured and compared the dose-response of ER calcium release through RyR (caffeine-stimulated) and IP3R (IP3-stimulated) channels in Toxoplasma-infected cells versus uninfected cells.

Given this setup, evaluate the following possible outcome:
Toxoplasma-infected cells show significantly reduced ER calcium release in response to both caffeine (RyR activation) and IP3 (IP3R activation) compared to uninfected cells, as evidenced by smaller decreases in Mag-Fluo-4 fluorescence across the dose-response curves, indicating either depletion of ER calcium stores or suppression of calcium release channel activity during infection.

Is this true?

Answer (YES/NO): NO